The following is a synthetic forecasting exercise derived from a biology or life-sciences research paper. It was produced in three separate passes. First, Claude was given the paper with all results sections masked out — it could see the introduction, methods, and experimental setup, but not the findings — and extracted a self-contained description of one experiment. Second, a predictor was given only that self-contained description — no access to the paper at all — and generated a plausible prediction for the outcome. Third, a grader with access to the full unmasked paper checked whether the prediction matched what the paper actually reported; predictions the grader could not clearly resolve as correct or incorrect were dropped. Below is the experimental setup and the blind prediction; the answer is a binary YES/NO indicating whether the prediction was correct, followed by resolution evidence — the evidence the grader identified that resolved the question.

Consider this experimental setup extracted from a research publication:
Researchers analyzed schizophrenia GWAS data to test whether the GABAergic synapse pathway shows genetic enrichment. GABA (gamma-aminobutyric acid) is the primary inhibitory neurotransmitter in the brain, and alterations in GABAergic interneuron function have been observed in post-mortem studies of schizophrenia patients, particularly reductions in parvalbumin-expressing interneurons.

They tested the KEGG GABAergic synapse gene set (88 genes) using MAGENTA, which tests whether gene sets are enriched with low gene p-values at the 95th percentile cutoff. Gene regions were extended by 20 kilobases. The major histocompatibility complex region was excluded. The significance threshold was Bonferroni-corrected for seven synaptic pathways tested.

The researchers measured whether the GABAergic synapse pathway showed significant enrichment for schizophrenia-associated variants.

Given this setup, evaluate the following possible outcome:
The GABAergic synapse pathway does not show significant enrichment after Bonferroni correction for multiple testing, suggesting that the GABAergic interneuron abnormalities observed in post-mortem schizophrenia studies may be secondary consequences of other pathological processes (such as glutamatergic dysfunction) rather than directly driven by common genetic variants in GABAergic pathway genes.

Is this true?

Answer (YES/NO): YES